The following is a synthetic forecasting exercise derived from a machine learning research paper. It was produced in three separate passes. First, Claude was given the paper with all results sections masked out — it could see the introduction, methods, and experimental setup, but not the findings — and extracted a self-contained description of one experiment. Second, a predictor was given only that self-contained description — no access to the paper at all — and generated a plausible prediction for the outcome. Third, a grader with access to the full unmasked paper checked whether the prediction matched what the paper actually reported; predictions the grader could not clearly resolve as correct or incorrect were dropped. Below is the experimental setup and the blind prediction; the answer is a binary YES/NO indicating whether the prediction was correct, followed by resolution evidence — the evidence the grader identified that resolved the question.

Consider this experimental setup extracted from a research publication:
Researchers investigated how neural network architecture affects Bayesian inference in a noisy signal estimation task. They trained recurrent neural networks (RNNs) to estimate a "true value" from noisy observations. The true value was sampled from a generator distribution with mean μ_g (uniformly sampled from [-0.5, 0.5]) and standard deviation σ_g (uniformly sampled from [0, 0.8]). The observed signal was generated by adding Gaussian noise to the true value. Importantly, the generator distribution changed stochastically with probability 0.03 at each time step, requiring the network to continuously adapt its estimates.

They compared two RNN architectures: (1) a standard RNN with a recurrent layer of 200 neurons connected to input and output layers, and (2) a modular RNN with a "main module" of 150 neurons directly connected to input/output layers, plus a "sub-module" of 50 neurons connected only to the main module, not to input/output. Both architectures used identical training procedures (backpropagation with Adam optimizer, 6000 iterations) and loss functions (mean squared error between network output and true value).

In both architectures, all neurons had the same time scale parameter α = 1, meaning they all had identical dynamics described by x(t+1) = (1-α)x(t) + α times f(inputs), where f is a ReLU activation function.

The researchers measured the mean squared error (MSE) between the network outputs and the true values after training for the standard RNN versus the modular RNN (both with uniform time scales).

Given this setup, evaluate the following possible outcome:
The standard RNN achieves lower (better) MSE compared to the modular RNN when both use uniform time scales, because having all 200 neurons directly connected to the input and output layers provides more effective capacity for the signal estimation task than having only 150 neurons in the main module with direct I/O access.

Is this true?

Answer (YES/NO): NO